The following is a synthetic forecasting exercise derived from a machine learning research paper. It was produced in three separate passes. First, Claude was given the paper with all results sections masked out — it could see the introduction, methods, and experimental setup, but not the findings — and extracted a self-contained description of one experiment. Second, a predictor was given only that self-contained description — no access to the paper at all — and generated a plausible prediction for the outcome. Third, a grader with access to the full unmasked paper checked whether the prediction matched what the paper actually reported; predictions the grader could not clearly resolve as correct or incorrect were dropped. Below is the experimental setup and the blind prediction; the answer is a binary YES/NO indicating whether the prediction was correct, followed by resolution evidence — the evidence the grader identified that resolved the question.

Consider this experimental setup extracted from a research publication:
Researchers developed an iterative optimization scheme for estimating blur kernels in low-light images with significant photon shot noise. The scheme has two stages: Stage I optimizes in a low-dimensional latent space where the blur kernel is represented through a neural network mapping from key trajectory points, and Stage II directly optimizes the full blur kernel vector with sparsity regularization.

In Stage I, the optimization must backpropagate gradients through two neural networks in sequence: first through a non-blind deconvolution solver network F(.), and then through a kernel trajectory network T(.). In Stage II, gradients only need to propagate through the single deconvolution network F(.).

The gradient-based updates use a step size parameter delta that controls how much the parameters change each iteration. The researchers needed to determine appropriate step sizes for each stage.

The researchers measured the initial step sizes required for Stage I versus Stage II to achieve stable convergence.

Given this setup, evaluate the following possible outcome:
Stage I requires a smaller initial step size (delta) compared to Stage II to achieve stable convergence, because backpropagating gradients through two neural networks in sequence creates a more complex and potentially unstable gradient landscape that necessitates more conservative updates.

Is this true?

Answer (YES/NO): NO